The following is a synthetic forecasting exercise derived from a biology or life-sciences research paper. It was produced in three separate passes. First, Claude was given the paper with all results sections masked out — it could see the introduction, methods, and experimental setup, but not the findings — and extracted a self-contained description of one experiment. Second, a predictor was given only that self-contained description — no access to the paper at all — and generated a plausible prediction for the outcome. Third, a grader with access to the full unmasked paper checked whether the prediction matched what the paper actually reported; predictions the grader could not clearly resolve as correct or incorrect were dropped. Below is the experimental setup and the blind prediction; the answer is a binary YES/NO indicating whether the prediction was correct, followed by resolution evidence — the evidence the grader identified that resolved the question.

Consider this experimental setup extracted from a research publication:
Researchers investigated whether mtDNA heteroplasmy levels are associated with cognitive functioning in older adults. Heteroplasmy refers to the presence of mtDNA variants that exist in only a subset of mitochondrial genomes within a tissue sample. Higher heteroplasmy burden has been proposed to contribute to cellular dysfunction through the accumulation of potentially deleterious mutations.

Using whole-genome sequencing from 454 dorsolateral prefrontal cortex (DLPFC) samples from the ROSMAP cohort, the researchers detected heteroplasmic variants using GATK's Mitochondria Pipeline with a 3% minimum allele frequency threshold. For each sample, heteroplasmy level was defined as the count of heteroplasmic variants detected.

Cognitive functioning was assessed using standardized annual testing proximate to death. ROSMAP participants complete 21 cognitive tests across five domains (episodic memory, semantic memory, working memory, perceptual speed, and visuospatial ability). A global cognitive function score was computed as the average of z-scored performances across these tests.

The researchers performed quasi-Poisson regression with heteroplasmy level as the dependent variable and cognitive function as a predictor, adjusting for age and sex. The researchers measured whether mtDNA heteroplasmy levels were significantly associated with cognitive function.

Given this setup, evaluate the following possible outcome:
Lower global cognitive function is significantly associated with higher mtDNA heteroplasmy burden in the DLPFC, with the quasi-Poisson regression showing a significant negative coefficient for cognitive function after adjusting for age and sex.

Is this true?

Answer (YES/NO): NO